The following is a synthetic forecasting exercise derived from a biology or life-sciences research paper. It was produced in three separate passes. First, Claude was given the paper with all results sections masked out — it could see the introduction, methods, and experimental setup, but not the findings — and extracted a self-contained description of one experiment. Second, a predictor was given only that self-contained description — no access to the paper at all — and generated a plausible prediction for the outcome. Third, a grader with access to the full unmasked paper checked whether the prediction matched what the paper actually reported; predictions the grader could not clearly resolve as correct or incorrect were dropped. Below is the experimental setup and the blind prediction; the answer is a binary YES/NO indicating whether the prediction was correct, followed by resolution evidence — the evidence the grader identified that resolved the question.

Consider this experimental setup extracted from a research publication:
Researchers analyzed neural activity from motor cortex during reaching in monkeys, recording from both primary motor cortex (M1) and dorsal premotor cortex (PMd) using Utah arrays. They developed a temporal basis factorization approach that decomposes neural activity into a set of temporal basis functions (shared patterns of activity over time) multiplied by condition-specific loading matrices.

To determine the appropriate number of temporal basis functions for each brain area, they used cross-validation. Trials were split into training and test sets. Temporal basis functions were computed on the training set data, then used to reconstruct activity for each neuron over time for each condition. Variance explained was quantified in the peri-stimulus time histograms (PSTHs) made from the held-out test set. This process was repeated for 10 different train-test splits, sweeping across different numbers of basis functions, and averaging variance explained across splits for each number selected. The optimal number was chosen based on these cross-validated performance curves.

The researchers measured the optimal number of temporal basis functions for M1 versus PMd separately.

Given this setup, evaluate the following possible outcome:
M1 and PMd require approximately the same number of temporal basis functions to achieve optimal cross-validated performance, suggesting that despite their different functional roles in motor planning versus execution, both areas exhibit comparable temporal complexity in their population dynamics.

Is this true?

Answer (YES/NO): NO